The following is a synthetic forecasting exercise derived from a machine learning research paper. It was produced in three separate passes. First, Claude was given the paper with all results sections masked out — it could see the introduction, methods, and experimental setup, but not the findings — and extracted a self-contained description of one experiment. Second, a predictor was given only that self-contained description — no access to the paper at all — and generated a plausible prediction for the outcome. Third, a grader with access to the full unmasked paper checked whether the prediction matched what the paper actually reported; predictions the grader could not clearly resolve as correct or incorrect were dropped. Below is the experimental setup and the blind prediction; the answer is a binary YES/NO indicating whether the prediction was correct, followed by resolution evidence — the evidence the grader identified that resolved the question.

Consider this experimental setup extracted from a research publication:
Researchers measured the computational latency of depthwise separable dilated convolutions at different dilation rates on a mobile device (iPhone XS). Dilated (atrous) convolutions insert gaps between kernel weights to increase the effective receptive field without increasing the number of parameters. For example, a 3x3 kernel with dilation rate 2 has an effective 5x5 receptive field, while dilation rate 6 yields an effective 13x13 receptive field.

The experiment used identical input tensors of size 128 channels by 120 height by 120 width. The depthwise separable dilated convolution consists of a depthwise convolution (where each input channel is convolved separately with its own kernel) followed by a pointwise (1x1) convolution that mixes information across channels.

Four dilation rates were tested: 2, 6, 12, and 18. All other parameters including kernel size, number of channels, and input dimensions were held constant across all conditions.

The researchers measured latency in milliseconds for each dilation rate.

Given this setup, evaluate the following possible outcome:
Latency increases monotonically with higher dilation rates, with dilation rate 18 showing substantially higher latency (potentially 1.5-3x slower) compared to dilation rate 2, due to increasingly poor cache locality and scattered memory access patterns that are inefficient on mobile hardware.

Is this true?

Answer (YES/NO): NO